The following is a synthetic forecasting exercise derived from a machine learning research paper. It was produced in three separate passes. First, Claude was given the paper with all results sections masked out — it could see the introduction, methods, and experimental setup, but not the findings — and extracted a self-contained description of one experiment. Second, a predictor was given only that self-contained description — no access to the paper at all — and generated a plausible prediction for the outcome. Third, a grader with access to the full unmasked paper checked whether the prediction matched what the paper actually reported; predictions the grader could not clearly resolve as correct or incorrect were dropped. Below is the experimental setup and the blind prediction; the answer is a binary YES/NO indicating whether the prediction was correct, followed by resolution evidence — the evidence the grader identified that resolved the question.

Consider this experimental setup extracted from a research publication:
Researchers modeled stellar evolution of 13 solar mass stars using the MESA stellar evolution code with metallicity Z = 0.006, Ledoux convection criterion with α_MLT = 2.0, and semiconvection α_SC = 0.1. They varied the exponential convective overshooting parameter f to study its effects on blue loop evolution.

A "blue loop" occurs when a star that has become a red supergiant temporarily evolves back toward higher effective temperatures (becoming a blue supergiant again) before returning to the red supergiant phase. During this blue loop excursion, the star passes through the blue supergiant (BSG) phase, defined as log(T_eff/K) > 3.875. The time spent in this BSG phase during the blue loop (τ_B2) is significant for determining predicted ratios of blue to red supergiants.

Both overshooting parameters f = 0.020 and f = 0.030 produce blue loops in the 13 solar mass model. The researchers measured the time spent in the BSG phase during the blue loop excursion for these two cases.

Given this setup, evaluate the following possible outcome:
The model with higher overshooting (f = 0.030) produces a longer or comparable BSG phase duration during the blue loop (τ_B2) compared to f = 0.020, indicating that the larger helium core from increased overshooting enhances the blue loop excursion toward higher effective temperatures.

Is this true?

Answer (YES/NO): NO